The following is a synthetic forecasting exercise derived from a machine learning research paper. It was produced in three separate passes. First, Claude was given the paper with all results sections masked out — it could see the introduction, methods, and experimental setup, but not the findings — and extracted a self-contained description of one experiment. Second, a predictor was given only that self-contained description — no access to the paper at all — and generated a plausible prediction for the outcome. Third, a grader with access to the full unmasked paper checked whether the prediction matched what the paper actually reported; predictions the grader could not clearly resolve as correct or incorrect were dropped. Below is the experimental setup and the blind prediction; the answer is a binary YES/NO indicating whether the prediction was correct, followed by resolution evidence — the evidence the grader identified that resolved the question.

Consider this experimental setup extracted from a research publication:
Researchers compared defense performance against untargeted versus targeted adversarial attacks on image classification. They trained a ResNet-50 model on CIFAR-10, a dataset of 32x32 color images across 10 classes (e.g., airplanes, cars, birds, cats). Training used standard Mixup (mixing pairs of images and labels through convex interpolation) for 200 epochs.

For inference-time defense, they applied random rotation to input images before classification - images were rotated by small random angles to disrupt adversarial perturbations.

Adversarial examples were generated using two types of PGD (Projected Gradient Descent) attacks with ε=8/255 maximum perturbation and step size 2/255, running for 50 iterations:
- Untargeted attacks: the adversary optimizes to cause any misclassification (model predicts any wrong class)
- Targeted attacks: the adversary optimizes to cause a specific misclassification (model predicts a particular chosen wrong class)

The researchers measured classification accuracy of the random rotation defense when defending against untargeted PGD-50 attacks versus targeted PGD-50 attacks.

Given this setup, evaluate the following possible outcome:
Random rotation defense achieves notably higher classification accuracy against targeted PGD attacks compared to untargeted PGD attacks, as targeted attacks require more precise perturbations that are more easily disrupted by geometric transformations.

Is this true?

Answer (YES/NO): YES